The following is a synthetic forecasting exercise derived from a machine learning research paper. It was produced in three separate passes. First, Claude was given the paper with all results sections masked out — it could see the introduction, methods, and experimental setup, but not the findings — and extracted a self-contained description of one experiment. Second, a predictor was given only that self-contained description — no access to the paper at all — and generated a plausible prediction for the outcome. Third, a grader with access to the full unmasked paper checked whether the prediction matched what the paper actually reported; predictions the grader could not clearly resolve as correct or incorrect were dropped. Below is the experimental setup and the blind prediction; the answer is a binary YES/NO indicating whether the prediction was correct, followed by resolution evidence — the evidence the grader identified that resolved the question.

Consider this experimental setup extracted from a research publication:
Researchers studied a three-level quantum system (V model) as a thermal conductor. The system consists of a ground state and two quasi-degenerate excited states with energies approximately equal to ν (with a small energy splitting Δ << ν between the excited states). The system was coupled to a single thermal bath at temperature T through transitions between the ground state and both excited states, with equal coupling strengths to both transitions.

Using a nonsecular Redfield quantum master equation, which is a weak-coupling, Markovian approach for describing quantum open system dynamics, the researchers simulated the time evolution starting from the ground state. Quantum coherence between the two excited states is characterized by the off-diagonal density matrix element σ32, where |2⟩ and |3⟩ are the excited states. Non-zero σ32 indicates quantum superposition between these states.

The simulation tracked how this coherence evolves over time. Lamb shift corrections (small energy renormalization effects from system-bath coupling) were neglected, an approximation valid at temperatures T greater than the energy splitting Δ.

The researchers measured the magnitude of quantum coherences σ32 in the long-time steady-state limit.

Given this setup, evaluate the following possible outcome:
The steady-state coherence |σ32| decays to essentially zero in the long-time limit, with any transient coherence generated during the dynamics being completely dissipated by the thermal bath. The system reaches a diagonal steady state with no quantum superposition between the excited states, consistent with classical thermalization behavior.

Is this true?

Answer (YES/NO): YES